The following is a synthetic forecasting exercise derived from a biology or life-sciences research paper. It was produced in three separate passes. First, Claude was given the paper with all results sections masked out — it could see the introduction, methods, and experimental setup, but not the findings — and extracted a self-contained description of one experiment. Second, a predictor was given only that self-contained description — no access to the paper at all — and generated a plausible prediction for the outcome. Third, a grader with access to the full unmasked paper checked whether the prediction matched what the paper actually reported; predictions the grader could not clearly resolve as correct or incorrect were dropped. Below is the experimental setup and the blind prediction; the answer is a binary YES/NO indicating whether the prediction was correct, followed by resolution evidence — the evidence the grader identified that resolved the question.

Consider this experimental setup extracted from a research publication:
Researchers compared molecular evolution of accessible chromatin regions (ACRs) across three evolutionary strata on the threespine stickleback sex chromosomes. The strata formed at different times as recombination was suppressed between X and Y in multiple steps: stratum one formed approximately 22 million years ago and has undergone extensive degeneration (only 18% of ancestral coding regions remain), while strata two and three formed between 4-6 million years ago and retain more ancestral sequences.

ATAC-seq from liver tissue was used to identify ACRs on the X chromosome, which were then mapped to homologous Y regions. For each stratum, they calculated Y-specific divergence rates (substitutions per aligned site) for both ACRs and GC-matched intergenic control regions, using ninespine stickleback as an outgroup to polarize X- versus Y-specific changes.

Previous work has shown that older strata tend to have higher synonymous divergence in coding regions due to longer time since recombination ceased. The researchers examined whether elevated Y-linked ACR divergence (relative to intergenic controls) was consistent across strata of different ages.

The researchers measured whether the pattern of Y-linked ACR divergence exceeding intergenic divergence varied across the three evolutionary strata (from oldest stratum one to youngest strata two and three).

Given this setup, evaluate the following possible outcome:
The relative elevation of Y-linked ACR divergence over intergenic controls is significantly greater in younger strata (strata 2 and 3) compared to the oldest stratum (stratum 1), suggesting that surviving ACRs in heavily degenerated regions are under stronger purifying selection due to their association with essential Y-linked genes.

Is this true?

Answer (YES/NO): NO